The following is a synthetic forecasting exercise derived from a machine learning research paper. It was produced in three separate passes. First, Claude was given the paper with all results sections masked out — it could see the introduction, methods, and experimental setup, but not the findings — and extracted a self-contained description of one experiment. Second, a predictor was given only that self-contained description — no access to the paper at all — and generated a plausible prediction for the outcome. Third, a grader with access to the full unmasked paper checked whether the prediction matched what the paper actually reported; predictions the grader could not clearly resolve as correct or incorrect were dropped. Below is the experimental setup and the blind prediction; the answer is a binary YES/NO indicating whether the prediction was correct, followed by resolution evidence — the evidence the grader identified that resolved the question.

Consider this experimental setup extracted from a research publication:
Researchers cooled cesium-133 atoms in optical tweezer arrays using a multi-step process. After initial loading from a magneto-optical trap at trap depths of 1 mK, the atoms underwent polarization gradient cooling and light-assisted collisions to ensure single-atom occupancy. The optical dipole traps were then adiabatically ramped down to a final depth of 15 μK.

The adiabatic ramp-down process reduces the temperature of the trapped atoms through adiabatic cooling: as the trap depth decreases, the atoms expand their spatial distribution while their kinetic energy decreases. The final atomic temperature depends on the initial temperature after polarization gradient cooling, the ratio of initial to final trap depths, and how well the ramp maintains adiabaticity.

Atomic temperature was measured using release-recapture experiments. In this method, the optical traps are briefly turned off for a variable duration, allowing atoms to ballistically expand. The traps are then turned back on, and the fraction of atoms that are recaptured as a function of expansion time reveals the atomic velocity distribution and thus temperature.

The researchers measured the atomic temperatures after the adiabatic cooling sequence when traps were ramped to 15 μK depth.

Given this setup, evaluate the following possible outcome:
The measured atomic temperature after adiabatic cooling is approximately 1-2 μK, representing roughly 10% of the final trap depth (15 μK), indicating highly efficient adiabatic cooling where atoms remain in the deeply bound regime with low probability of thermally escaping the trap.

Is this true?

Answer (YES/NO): NO